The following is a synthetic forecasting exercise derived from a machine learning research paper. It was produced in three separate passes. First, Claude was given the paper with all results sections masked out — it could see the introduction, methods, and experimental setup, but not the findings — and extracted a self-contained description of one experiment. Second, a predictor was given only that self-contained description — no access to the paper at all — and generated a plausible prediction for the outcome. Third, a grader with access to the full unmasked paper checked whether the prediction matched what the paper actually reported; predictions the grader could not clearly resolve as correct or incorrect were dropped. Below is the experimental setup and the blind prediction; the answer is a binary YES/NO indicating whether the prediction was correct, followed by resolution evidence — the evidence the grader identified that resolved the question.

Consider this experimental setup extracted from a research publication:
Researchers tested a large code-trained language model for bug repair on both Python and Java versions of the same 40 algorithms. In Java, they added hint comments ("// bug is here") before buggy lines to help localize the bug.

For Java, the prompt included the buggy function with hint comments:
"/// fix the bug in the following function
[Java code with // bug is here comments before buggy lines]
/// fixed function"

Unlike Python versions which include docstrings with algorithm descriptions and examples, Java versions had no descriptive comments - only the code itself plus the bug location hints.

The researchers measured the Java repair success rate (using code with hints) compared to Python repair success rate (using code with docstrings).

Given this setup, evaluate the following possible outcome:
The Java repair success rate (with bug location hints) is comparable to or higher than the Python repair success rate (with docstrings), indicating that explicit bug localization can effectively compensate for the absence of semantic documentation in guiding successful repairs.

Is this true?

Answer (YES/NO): NO